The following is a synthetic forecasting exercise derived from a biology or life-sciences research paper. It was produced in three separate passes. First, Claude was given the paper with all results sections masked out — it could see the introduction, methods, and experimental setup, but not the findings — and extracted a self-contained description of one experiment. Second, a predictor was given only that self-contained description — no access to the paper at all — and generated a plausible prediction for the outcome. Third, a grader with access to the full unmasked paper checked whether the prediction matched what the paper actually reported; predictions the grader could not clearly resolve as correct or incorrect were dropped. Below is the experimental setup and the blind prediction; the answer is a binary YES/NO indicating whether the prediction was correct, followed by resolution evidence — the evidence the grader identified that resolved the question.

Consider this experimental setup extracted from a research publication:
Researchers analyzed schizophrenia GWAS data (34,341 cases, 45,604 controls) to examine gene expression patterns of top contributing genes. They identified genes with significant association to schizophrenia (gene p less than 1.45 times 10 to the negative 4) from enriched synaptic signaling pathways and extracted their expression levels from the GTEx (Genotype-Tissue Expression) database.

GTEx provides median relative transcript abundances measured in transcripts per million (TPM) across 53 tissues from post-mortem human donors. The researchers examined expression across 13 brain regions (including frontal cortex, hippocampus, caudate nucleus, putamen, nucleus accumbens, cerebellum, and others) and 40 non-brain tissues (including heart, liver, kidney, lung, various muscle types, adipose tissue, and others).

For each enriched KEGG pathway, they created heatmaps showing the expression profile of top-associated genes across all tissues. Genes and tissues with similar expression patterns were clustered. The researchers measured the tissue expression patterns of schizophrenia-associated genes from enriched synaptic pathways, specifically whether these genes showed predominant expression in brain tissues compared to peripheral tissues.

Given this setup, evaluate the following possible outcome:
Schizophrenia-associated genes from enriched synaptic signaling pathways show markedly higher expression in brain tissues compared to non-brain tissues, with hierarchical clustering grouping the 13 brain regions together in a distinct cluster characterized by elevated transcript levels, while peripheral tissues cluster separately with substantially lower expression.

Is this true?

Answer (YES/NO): NO